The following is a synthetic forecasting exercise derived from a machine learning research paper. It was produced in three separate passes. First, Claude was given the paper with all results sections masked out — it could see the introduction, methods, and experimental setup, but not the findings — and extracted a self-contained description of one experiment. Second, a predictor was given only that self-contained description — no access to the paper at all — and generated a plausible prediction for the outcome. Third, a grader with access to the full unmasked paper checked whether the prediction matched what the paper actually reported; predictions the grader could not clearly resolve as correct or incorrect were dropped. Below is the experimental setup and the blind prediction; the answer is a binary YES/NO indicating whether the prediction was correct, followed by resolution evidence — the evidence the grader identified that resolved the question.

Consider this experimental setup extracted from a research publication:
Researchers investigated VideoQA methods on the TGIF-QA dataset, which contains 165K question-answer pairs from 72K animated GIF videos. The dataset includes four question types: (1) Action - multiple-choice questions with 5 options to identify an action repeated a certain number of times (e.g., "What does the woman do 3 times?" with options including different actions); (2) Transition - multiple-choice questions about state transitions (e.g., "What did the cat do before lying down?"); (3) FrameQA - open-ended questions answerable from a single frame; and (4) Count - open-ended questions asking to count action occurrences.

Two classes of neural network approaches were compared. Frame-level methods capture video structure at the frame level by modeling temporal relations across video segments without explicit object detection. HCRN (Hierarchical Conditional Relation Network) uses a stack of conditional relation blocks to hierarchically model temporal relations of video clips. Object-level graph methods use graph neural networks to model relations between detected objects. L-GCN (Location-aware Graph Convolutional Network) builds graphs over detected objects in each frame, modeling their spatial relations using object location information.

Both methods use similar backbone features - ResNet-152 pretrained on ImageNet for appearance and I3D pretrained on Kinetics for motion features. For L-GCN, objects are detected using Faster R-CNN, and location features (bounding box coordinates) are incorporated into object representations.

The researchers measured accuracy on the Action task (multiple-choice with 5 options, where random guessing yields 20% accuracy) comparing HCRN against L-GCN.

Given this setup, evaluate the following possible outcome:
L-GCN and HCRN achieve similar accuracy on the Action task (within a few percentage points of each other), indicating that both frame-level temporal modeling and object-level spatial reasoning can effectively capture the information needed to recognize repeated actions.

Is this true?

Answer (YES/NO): YES